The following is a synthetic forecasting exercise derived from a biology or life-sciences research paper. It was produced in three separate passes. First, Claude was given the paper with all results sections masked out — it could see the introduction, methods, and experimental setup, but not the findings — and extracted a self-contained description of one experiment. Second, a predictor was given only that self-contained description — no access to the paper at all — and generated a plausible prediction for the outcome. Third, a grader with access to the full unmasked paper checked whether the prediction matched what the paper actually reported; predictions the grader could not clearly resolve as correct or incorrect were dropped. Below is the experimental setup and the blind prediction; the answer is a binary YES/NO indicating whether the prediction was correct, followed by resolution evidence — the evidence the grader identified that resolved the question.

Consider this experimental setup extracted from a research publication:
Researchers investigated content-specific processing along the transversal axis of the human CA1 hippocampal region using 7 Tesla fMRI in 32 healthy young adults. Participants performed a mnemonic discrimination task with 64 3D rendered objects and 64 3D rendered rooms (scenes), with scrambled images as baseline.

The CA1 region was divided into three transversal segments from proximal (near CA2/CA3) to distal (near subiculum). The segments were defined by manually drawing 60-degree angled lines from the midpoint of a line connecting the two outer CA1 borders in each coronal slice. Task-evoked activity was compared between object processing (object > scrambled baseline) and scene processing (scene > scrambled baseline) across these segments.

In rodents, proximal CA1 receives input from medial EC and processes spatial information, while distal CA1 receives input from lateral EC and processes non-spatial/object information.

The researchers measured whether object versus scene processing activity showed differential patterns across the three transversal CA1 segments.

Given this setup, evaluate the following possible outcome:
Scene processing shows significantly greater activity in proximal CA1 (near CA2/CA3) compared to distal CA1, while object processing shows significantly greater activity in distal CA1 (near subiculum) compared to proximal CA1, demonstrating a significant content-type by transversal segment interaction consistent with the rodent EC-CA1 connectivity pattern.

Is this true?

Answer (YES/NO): NO